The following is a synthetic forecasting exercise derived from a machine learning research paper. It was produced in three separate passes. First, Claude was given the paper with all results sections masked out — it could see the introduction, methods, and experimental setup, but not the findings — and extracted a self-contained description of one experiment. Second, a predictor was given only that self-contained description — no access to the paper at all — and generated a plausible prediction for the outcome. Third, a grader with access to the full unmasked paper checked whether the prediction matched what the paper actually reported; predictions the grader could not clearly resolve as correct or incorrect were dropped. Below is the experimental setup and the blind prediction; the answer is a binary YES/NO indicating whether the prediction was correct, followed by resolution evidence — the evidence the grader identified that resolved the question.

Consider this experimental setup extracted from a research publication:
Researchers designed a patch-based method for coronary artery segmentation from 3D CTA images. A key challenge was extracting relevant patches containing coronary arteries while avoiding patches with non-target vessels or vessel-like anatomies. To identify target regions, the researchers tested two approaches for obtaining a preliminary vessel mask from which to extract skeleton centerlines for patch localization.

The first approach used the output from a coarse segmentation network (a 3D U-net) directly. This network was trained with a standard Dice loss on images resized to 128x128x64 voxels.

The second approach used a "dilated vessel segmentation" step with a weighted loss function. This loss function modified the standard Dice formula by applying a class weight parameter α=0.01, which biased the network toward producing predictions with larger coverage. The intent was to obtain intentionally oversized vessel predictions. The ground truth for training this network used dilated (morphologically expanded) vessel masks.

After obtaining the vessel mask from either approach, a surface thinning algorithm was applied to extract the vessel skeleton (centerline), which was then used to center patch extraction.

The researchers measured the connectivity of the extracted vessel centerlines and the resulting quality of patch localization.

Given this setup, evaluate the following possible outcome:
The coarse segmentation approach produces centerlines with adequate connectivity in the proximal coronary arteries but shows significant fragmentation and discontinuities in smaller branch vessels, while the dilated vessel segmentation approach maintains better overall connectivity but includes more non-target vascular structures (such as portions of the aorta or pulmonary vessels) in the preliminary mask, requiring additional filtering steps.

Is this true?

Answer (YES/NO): NO